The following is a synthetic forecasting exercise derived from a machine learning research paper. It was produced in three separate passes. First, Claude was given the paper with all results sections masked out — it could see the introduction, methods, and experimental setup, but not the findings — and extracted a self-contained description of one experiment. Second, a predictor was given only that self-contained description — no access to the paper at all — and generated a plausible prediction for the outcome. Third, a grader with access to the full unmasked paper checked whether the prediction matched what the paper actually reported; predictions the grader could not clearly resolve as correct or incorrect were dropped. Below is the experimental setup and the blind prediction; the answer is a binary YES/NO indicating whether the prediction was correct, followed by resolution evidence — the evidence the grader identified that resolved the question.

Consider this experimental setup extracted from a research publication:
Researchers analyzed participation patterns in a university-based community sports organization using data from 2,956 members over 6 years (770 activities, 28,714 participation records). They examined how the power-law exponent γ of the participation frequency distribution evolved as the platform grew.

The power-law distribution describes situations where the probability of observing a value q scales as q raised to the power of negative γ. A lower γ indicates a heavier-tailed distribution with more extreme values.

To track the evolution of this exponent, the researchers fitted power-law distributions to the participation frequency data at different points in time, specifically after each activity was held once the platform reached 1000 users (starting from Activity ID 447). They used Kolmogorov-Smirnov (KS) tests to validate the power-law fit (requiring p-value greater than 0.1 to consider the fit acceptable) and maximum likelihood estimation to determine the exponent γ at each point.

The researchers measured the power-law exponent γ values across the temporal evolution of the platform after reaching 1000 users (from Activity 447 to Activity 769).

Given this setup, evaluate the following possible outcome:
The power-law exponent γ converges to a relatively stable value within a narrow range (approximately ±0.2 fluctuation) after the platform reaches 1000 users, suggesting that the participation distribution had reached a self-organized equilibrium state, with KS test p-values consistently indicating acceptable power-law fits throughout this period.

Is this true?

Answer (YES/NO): NO